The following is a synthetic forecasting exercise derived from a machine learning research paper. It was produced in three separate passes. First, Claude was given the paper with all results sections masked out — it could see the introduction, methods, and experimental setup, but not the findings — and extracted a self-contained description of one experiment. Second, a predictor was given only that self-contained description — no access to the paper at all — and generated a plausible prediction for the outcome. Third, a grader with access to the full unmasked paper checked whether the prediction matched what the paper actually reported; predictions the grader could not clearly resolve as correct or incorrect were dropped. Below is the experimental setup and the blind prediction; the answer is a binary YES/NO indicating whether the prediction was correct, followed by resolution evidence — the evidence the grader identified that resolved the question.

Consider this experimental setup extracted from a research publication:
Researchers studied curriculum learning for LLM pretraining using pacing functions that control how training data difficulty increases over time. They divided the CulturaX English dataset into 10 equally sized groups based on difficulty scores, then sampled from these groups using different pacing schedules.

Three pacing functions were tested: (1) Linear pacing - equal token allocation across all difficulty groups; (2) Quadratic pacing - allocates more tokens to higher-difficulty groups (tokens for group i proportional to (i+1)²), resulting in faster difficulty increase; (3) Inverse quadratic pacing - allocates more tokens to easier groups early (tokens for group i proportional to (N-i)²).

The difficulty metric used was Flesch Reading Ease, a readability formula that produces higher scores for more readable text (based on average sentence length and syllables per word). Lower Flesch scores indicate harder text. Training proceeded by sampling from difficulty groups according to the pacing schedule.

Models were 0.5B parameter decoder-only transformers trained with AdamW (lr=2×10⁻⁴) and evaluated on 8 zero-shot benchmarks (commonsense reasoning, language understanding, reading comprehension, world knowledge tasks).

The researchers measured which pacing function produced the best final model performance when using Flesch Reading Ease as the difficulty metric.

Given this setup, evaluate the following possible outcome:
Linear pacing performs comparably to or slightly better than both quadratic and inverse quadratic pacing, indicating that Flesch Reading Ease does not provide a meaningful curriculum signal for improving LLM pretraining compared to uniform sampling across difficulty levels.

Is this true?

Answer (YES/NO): NO